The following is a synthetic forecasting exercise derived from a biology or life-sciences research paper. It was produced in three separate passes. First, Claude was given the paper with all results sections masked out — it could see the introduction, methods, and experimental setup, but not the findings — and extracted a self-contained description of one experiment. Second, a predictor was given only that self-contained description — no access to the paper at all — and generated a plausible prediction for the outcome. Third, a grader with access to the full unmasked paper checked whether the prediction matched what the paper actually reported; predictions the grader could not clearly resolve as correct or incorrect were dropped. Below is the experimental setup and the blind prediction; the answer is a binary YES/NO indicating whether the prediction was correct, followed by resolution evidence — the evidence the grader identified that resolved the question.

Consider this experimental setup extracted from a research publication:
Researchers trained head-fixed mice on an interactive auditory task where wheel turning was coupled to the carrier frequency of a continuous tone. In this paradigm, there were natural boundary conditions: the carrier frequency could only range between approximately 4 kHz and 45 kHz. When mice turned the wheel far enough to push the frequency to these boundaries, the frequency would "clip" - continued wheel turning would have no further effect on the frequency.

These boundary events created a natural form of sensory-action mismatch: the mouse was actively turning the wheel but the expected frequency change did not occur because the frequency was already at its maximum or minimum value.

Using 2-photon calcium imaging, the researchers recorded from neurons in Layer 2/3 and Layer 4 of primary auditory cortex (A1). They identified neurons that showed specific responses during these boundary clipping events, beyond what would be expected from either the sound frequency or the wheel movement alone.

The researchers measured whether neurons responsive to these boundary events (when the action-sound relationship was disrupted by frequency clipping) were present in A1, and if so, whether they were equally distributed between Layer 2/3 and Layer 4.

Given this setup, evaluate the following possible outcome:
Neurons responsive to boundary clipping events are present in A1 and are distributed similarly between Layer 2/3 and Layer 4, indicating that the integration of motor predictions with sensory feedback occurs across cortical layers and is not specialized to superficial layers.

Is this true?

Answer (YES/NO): YES